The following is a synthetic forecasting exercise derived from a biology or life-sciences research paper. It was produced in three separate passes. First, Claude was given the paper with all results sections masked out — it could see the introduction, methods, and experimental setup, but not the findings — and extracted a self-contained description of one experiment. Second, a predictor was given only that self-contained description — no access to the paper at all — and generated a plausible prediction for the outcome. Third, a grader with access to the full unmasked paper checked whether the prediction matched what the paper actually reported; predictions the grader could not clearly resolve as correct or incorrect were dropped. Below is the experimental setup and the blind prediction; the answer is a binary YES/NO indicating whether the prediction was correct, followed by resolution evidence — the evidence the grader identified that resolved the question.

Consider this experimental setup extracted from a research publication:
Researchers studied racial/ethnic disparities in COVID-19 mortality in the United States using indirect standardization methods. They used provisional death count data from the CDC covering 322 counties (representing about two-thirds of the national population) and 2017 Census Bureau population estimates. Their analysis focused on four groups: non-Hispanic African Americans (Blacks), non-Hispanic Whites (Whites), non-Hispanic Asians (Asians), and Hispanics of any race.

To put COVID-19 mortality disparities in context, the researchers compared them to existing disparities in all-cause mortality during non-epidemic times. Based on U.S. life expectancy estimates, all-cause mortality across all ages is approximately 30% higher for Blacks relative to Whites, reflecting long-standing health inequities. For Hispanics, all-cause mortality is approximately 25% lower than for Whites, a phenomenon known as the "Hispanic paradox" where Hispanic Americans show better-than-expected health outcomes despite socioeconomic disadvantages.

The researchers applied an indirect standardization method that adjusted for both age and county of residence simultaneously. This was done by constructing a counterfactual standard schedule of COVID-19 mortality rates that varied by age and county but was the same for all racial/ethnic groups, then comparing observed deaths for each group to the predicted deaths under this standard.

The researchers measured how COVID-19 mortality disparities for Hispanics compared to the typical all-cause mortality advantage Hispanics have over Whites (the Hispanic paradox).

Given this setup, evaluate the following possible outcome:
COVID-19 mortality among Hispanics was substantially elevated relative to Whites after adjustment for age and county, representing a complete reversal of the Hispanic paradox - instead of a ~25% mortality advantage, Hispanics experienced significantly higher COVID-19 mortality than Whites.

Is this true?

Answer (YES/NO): YES